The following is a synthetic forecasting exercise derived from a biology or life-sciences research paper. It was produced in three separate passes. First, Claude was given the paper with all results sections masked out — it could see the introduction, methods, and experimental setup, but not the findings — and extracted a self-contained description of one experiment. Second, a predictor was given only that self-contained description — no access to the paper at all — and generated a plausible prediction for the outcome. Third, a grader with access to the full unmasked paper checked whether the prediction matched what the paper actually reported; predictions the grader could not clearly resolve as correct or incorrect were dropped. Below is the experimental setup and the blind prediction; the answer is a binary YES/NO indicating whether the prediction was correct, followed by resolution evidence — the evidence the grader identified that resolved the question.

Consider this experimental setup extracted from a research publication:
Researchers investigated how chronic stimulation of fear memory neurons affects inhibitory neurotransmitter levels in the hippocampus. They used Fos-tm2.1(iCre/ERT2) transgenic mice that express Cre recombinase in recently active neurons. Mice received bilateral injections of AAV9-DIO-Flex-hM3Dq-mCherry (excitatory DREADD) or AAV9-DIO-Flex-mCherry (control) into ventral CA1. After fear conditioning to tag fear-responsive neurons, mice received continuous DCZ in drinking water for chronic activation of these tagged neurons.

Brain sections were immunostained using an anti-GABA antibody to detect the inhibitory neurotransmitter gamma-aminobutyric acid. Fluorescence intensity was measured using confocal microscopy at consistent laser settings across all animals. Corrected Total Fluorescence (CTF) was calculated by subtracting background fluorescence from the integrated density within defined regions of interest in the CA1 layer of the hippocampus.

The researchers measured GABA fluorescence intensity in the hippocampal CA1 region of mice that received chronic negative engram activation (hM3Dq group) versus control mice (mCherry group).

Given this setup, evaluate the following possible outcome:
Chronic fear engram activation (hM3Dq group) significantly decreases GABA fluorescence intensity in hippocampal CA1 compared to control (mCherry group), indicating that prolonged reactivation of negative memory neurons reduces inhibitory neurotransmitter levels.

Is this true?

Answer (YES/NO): YES